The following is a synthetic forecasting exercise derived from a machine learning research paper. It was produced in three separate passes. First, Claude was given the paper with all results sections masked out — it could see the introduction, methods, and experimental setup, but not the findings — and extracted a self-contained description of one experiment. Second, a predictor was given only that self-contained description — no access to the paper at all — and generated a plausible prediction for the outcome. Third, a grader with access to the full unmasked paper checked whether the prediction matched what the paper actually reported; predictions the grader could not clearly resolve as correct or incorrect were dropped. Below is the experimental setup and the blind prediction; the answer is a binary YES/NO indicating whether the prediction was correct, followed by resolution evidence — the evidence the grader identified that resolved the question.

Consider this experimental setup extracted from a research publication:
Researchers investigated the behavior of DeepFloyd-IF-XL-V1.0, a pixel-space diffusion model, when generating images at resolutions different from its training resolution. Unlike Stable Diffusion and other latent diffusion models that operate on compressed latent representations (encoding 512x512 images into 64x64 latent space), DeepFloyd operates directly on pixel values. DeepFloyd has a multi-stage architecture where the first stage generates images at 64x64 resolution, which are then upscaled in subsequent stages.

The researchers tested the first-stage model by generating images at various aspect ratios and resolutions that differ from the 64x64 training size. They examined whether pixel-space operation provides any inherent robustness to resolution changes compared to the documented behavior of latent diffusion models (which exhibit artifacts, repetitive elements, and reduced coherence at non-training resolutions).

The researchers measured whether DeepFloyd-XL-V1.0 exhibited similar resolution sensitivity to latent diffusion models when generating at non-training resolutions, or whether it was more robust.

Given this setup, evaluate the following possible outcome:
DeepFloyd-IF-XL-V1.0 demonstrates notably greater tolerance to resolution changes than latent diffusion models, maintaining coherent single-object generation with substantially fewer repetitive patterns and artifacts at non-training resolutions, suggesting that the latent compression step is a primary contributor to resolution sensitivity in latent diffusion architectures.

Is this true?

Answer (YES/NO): NO